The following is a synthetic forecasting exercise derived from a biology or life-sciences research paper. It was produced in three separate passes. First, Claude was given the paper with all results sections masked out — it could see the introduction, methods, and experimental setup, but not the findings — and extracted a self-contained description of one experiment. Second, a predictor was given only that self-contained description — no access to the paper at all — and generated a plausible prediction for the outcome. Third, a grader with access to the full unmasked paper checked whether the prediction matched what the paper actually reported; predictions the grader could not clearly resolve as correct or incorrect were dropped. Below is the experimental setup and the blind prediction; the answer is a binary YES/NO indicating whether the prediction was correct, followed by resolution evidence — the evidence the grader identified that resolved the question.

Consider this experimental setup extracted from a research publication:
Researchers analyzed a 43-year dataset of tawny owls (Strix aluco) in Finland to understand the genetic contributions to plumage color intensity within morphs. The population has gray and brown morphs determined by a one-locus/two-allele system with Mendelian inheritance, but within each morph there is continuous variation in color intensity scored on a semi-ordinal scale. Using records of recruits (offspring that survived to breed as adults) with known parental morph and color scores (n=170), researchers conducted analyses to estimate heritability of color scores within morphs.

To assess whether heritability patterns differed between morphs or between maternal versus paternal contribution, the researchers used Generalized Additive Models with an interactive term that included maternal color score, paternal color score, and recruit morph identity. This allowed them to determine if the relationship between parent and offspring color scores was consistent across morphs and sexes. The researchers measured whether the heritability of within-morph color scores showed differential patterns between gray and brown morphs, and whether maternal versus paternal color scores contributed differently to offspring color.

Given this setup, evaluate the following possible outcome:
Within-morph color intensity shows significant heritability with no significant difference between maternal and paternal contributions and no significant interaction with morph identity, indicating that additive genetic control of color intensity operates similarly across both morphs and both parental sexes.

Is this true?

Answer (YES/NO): NO